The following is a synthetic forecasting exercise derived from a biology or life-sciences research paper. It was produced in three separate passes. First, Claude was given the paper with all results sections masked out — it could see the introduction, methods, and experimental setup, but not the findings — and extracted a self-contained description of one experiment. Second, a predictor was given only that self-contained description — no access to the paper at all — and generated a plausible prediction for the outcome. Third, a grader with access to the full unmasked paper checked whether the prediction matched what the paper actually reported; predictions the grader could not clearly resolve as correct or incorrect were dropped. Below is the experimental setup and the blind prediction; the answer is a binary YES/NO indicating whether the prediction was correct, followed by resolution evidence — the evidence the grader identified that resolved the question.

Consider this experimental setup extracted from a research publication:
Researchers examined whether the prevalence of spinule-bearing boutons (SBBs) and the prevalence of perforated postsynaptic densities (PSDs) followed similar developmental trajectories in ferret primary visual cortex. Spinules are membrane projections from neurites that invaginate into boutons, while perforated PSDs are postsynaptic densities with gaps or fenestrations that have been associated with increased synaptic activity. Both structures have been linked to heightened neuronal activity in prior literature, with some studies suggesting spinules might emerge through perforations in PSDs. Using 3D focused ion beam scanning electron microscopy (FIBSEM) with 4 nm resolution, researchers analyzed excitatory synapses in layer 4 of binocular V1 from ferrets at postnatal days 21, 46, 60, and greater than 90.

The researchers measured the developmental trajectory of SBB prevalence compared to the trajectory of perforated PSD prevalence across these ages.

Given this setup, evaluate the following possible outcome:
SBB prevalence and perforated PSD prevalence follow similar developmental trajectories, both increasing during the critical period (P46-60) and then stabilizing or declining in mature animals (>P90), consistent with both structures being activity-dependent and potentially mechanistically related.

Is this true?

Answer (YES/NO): NO